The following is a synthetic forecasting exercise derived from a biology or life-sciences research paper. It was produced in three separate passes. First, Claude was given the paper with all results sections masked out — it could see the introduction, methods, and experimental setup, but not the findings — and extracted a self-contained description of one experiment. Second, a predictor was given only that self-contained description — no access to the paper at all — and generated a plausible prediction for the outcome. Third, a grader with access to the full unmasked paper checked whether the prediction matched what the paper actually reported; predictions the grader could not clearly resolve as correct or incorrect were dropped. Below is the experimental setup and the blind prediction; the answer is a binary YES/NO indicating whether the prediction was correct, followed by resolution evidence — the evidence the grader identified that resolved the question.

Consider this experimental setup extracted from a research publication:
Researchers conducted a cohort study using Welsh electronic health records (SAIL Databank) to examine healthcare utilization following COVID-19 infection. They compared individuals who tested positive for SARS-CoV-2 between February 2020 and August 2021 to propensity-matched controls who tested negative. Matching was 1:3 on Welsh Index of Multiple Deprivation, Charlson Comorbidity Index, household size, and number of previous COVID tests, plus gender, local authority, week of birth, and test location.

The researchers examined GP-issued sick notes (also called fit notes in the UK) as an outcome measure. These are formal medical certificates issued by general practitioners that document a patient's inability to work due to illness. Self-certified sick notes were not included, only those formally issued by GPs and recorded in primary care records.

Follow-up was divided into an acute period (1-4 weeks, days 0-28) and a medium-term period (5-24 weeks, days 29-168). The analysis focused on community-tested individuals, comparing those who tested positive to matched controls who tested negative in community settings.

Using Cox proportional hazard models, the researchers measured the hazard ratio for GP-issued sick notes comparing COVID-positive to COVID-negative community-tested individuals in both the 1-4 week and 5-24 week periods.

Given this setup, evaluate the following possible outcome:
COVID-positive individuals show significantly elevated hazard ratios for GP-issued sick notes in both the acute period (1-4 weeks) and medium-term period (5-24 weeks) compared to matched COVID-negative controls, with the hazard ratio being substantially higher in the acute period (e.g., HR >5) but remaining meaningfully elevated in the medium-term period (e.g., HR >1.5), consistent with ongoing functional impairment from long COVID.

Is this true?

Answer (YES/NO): NO